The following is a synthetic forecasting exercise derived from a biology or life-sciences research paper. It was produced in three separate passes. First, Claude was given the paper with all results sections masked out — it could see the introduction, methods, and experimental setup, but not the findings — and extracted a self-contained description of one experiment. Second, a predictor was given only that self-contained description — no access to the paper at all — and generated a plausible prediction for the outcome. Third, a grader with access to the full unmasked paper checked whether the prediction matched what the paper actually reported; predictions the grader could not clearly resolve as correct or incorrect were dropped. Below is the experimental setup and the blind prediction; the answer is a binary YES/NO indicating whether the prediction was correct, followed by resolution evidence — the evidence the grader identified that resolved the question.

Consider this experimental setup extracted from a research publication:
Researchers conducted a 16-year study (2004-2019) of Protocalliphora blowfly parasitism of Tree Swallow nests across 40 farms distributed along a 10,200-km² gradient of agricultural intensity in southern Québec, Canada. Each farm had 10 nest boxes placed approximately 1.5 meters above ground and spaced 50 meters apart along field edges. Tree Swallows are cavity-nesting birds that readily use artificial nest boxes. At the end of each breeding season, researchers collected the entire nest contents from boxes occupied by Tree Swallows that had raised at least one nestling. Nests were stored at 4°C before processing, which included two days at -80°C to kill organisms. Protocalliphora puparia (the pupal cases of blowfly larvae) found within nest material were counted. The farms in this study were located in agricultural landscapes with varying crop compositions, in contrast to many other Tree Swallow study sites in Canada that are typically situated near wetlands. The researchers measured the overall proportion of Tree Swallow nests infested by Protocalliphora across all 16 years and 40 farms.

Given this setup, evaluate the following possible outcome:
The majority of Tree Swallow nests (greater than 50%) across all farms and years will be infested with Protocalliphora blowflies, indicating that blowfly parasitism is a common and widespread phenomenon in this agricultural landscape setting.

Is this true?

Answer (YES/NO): NO